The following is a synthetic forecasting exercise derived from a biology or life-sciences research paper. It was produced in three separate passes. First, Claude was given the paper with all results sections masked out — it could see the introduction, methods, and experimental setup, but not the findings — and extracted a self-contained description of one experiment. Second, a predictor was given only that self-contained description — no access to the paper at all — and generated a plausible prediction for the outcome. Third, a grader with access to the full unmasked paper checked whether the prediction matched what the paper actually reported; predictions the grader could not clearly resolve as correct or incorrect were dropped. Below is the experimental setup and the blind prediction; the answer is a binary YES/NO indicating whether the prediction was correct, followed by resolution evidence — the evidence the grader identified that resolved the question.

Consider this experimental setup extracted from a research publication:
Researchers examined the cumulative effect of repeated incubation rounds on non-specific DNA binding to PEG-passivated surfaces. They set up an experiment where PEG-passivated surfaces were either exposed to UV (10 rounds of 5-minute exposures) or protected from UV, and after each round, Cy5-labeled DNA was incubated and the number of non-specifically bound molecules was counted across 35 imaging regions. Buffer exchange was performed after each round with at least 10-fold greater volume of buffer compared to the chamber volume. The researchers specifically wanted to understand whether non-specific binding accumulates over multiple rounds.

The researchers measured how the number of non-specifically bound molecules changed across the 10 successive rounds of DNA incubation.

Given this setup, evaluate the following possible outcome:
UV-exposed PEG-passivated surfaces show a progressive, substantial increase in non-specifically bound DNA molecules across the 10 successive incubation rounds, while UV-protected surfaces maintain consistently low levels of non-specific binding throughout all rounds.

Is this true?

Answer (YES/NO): NO